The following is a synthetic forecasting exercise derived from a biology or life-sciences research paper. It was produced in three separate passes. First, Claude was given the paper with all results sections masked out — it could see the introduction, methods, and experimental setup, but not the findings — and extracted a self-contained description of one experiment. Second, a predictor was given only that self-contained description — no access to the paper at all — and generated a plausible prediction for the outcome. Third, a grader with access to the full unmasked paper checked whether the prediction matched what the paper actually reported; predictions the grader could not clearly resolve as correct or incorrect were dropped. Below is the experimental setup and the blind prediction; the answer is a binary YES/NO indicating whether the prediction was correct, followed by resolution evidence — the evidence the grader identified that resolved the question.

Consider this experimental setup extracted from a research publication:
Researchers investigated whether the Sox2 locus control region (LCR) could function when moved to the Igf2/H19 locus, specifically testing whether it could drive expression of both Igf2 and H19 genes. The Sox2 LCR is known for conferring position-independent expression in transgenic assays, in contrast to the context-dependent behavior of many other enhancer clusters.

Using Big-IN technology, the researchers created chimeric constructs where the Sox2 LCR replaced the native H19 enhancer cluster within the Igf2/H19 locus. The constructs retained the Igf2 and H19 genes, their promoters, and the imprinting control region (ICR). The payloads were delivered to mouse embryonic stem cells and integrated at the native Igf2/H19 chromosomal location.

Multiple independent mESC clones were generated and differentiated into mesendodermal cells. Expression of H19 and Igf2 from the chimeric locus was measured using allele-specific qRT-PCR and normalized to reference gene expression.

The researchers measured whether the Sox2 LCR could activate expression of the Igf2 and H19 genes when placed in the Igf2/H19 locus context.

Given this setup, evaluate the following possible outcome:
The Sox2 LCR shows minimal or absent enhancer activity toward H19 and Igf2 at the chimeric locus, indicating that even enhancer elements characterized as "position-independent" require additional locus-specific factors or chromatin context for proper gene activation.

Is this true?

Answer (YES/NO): NO